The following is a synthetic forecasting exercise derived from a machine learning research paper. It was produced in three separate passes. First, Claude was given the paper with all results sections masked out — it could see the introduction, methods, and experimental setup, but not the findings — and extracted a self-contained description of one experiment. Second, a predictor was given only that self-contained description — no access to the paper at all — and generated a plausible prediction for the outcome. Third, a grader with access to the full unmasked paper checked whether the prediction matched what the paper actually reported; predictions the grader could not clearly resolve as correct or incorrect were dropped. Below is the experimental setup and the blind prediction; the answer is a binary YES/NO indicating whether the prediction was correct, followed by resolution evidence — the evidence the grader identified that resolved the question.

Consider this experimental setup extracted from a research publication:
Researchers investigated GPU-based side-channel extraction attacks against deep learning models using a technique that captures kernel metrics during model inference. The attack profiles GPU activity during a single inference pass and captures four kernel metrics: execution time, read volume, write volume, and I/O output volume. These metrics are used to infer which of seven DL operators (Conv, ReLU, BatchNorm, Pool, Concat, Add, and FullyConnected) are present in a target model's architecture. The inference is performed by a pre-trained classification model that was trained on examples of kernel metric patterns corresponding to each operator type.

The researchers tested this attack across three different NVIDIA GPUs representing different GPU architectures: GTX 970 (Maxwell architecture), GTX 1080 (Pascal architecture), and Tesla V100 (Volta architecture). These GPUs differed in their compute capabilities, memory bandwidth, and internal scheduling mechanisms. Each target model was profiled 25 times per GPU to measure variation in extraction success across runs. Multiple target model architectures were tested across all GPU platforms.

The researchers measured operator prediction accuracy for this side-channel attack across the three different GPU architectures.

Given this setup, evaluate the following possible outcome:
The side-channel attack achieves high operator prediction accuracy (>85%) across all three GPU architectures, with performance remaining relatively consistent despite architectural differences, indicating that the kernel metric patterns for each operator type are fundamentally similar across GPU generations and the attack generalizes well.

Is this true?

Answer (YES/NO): NO